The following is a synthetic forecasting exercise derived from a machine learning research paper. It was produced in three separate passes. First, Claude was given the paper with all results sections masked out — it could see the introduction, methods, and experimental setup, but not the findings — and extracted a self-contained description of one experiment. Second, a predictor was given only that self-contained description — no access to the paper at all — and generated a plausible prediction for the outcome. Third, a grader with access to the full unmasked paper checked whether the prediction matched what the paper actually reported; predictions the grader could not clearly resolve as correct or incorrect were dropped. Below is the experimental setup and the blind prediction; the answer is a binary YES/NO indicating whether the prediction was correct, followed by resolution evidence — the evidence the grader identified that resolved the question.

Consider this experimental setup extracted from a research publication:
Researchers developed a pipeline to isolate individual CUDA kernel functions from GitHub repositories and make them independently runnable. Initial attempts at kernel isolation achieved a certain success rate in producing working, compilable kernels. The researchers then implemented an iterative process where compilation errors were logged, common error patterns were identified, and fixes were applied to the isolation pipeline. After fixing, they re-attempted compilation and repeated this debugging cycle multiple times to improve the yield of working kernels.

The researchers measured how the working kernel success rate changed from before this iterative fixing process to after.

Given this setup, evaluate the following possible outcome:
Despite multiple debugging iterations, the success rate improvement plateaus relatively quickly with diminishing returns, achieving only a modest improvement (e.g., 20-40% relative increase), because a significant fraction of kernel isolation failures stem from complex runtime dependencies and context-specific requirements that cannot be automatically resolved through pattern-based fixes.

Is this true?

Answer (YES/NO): YES